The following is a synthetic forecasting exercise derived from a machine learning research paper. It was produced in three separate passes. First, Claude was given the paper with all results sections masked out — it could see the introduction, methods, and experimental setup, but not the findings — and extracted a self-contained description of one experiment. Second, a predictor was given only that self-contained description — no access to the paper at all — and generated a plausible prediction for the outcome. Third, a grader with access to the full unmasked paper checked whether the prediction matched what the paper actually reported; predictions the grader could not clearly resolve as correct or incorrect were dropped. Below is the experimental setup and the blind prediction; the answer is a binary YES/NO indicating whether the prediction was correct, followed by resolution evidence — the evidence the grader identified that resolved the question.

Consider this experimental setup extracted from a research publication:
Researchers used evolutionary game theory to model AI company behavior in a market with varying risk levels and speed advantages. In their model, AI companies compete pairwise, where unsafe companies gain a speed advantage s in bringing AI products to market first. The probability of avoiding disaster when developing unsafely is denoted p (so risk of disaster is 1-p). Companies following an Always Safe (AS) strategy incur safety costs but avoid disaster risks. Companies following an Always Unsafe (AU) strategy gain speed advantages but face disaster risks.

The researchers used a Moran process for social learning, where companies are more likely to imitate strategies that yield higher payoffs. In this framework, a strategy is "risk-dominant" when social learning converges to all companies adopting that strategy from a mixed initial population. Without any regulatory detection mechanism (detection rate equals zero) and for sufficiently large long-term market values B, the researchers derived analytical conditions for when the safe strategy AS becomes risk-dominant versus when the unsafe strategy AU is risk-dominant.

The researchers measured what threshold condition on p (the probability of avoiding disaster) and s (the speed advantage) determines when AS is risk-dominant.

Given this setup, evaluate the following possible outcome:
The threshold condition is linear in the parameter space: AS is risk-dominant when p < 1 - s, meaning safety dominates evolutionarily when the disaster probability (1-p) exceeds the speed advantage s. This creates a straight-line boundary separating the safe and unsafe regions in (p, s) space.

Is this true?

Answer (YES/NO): NO